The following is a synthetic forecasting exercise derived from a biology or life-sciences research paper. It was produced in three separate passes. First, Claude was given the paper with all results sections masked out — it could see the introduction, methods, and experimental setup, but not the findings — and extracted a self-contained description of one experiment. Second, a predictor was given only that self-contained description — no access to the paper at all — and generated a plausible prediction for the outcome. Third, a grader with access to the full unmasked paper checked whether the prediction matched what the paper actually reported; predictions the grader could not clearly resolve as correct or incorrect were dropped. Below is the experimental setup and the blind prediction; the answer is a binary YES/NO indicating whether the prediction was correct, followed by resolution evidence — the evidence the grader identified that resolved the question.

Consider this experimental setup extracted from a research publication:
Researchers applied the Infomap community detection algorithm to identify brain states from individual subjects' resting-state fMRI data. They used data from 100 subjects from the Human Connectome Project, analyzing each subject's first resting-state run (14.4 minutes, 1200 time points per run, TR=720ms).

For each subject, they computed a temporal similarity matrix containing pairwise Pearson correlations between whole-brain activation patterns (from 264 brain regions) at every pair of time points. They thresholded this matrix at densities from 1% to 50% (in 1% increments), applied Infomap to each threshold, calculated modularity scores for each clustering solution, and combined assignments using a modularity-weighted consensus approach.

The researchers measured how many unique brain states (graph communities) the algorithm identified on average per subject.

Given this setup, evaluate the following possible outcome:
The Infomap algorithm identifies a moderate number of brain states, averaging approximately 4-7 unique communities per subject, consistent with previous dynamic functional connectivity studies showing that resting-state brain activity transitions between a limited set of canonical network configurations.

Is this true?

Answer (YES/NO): YES